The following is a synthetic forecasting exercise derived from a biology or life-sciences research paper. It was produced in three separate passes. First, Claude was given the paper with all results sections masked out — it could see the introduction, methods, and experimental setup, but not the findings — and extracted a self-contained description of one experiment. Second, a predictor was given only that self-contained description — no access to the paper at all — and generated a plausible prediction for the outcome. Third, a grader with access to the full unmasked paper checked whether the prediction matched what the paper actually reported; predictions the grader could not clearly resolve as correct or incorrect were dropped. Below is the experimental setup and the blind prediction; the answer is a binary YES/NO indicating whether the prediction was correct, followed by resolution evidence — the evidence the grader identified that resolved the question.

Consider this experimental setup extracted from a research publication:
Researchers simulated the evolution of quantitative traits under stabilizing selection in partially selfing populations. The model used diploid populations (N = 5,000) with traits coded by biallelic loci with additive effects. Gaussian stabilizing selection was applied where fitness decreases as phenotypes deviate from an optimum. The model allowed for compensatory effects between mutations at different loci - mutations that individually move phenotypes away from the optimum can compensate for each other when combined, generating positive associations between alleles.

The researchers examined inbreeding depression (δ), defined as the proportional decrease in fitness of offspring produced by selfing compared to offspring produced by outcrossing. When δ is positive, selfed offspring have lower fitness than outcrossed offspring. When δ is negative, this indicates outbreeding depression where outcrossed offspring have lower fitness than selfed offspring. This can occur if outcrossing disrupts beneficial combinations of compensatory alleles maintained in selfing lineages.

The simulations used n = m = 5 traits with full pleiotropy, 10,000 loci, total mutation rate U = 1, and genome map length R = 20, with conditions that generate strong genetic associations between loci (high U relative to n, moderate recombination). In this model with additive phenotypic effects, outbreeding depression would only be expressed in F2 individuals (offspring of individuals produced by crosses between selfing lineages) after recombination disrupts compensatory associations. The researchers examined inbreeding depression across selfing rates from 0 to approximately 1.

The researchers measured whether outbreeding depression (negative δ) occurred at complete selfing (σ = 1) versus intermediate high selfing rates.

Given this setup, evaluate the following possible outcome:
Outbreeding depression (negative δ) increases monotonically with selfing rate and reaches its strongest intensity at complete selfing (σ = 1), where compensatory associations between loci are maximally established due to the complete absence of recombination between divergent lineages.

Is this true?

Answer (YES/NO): NO